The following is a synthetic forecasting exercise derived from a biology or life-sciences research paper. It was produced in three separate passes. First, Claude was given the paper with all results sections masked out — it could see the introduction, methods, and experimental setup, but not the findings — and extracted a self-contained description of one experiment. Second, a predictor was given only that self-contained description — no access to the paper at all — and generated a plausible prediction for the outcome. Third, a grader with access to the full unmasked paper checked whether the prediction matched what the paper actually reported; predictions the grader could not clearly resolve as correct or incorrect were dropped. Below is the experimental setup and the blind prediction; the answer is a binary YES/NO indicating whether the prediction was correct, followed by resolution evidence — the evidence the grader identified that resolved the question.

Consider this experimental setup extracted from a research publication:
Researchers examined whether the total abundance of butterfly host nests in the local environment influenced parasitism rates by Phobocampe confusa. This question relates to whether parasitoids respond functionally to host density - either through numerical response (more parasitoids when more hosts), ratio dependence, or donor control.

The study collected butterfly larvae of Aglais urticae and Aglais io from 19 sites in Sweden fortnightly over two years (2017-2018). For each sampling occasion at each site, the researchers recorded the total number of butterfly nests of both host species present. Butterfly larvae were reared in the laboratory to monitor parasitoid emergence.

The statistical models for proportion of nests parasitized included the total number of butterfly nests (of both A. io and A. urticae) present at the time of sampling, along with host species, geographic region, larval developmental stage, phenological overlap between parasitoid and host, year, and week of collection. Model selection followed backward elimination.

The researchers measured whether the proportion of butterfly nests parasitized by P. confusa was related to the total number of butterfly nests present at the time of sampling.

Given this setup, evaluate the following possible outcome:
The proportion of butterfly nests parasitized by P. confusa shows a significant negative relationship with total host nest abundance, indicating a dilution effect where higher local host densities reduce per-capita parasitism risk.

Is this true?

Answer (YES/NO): NO